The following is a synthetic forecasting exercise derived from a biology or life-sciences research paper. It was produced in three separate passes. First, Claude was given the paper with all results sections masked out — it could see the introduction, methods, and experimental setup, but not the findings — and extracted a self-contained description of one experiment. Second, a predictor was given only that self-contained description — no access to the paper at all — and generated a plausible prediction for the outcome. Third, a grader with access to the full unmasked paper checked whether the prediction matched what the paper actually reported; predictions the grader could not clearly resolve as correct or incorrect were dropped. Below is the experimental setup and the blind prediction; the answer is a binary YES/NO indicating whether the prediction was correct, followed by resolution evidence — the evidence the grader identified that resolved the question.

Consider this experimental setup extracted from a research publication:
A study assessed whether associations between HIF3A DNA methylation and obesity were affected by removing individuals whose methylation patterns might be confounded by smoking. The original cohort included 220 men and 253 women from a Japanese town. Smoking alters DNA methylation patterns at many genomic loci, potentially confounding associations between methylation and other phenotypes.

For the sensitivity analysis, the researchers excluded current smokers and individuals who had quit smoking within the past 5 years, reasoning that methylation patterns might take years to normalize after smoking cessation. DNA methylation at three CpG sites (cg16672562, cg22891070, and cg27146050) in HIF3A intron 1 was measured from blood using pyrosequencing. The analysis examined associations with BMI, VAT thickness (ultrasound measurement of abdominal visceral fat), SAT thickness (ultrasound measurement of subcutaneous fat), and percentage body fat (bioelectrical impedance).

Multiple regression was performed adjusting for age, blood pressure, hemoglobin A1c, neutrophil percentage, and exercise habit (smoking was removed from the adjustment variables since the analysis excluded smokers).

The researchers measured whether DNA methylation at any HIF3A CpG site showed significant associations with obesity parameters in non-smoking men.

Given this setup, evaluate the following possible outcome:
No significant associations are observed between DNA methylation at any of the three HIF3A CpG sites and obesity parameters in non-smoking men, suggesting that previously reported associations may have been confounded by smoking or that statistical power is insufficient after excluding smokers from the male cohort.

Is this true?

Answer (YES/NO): YES